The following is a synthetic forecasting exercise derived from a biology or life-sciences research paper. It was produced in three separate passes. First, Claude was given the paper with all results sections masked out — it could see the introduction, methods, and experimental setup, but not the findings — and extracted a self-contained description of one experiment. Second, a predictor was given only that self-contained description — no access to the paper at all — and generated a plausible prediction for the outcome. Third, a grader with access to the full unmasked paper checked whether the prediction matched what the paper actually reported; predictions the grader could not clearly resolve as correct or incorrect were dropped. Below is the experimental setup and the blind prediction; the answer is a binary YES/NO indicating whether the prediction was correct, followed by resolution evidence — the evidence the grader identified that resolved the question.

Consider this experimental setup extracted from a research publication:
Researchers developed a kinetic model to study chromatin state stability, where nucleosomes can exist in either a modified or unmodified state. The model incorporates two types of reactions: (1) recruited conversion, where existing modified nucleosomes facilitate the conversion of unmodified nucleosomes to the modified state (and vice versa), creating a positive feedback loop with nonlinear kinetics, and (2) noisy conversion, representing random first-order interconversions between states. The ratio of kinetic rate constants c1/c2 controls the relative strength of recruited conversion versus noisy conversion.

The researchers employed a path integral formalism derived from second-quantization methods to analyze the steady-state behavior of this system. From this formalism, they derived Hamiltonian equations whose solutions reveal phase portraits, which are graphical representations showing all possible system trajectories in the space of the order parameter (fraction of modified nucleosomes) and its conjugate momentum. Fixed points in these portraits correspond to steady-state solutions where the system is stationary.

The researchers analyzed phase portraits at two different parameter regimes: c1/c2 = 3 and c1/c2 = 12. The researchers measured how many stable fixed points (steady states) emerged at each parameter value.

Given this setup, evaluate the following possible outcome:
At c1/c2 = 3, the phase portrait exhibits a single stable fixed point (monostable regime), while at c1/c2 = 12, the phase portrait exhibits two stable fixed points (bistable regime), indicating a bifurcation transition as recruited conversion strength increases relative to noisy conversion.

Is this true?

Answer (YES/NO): YES